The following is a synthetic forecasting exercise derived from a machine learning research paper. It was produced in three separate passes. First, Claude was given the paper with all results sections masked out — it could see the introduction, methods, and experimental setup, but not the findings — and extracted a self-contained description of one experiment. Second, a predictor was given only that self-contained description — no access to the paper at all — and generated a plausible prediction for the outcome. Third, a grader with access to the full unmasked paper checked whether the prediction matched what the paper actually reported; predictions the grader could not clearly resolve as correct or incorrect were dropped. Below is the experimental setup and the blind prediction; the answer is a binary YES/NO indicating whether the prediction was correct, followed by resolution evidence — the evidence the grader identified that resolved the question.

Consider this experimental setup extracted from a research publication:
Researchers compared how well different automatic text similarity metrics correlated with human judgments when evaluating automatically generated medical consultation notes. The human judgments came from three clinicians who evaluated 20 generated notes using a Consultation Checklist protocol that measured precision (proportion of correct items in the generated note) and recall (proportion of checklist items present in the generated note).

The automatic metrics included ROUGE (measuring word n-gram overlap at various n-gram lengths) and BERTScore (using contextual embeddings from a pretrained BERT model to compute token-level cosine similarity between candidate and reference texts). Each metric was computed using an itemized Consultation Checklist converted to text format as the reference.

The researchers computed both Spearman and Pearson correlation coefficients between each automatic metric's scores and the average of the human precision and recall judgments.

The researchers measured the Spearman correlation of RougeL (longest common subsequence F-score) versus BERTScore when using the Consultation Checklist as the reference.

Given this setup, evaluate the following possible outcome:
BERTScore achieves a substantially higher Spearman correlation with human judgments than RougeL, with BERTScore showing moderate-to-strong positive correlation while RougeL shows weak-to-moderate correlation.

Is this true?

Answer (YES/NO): NO